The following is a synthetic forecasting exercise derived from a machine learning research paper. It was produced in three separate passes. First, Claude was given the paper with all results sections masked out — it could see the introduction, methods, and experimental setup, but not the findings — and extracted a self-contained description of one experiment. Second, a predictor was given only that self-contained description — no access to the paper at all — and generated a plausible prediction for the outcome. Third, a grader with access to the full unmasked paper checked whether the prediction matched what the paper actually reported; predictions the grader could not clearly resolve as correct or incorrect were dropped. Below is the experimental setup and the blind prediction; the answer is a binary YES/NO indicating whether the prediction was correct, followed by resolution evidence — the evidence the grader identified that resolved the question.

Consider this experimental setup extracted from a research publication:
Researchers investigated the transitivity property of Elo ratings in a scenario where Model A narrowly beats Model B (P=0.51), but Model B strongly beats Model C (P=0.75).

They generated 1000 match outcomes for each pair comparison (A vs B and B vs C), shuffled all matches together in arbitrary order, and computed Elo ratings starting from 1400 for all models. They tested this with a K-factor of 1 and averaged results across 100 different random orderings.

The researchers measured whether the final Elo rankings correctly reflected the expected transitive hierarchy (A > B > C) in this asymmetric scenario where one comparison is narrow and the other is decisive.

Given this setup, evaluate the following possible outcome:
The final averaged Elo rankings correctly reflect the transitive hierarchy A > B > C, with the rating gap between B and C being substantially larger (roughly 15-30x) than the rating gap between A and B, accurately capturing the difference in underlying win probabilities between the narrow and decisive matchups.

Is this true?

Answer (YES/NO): NO